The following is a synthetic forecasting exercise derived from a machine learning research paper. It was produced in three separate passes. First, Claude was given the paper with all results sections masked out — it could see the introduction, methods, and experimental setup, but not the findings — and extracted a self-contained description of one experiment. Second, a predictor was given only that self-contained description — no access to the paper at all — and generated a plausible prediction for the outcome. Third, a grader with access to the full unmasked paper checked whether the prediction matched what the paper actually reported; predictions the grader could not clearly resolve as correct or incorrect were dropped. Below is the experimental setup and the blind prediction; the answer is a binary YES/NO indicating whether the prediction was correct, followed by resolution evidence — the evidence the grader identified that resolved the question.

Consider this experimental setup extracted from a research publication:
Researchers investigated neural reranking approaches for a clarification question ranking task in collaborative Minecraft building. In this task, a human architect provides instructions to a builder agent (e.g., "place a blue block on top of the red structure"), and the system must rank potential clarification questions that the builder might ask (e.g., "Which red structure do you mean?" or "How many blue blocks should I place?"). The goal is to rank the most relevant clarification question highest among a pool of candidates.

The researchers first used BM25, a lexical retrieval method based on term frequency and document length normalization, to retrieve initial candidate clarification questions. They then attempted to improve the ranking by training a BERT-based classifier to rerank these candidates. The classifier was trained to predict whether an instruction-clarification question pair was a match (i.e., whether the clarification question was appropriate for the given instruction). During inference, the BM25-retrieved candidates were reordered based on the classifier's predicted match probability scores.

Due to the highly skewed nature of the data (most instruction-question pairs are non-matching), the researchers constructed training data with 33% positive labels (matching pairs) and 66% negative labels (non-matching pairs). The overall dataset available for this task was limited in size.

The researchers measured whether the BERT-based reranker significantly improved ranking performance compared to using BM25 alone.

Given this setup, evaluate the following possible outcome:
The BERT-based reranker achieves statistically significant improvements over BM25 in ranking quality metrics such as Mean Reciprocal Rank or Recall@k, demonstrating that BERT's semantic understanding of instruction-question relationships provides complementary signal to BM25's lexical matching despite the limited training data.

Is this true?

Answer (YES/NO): NO